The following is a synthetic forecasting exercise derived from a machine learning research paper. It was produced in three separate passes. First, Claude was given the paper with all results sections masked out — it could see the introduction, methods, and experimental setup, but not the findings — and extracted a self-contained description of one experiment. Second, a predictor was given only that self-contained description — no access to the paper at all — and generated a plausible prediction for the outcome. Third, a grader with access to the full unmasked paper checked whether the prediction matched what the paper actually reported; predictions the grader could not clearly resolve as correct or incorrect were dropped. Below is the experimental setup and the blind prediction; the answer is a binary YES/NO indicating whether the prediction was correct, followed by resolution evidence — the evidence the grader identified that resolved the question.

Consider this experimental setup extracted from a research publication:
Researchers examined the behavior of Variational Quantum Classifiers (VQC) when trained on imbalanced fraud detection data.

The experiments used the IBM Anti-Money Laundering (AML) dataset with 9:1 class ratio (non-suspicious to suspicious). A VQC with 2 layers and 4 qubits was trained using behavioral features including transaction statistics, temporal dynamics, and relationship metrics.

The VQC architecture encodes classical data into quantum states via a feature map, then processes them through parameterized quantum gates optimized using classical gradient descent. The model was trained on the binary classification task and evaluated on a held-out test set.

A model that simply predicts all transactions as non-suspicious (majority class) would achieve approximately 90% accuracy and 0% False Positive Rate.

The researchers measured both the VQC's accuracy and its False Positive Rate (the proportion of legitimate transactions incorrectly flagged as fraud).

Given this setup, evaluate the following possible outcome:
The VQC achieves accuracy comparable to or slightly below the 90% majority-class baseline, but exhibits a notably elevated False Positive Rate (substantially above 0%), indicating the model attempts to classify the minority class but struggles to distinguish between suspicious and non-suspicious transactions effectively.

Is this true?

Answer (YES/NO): NO